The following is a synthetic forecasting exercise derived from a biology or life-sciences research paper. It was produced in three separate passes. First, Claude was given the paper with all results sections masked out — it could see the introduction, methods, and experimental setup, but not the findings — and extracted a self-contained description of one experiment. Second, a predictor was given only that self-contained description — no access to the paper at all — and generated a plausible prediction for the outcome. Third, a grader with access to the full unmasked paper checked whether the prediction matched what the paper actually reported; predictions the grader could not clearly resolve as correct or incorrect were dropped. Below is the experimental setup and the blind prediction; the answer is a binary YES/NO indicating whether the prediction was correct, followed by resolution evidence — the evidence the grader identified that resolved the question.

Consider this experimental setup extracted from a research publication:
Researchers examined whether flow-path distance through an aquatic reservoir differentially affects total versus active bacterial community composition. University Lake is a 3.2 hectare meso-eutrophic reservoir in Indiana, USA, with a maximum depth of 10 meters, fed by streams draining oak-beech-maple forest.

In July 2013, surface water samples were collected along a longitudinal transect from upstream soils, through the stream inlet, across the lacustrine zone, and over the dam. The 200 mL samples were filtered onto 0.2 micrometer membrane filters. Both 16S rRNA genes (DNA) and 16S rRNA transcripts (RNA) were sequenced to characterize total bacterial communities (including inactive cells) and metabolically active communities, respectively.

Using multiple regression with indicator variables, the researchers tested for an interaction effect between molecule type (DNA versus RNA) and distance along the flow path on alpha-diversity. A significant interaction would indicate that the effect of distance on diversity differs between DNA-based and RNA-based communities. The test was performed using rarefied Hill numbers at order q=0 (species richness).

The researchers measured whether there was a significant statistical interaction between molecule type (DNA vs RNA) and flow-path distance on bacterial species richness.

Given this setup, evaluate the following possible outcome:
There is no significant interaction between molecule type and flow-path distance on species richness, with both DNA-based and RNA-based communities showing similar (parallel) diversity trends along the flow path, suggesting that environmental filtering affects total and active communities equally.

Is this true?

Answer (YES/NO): NO